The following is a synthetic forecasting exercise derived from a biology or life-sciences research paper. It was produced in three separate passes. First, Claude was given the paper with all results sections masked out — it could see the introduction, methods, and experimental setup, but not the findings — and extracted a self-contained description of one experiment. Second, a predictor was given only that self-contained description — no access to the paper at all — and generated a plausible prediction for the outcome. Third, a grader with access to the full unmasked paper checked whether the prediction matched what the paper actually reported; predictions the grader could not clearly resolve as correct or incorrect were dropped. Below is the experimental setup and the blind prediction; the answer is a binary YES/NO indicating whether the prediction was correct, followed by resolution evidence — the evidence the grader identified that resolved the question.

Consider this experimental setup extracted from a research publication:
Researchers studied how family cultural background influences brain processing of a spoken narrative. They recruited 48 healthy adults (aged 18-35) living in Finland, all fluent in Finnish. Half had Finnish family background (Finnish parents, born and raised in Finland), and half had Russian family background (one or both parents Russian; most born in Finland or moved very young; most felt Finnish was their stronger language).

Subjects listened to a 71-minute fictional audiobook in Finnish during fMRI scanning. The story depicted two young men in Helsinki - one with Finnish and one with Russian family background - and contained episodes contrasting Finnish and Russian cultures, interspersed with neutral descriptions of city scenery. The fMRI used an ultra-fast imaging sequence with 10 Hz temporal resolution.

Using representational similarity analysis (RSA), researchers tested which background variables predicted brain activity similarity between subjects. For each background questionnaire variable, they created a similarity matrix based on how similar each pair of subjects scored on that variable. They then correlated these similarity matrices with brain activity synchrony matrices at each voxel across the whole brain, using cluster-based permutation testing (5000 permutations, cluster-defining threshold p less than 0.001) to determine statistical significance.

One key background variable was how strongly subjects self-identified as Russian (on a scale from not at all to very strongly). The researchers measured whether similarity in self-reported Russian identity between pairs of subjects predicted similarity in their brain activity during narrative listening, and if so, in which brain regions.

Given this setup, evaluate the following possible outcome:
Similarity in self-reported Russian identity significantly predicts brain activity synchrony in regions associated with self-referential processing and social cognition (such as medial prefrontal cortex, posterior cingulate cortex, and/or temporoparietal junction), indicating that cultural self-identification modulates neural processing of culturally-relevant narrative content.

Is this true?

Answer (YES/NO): NO